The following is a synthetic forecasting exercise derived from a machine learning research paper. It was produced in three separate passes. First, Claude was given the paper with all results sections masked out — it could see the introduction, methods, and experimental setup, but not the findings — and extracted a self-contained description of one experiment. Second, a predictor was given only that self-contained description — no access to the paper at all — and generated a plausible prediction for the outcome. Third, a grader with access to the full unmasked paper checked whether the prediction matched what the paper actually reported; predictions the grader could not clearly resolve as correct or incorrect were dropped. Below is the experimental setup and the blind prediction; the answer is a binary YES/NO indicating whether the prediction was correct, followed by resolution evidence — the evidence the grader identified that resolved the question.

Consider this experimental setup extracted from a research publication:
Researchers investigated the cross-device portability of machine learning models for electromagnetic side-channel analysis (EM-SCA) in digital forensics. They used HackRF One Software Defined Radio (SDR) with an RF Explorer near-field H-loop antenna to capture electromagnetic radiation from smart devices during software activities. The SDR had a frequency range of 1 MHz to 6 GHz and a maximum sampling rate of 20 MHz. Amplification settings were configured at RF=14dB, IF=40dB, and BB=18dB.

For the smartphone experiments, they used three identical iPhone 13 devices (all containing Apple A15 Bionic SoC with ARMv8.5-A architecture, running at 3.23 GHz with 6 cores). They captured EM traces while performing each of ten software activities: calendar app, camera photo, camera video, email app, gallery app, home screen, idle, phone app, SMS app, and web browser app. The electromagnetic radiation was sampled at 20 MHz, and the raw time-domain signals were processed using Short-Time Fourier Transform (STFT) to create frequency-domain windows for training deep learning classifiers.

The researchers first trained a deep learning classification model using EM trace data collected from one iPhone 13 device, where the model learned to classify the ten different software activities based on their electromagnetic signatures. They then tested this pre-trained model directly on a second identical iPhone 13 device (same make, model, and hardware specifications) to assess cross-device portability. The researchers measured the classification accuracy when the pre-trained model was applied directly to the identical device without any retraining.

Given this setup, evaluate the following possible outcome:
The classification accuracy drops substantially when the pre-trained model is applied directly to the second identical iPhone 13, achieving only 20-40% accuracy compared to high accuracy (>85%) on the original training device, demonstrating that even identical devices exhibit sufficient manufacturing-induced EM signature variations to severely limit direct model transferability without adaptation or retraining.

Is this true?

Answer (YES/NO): NO